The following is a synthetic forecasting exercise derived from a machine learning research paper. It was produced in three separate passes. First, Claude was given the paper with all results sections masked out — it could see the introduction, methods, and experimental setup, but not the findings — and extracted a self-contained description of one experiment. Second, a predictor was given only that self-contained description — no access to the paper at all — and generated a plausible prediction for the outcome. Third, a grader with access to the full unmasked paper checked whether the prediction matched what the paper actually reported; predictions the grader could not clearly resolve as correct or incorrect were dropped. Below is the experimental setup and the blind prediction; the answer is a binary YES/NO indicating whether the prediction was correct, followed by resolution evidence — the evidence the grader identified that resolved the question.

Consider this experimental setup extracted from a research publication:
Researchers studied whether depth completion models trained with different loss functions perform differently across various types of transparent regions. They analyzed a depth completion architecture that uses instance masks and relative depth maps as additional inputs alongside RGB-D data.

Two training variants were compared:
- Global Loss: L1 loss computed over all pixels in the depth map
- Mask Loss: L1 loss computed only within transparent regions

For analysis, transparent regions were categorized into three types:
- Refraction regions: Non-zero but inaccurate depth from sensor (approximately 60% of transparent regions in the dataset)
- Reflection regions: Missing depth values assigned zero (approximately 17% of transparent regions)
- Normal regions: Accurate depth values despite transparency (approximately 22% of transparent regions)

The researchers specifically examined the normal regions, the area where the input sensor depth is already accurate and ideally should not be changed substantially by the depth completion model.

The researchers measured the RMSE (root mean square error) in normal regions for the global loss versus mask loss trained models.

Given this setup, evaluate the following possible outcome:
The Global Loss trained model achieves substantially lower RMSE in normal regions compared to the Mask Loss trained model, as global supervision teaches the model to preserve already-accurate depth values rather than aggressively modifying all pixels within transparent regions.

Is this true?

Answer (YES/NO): NO